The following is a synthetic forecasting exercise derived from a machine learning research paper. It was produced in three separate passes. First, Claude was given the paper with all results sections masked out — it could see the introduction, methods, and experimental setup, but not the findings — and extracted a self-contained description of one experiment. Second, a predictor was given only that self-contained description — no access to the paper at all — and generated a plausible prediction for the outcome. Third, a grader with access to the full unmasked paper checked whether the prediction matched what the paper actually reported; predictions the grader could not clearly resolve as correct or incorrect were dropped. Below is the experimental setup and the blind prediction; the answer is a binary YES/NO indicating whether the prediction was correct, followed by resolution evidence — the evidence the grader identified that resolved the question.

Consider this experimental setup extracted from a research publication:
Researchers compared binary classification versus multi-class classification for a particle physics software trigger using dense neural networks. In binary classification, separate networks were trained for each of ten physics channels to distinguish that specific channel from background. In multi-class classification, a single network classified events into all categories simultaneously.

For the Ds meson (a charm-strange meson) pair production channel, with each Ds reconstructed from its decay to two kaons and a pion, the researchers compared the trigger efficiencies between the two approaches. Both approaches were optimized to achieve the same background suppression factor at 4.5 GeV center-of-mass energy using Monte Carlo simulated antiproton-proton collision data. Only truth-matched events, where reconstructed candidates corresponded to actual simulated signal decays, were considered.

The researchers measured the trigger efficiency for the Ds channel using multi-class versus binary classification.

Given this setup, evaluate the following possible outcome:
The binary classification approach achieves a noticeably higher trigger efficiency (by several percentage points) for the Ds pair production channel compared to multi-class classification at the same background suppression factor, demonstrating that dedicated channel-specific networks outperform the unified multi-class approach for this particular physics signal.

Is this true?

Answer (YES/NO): YES